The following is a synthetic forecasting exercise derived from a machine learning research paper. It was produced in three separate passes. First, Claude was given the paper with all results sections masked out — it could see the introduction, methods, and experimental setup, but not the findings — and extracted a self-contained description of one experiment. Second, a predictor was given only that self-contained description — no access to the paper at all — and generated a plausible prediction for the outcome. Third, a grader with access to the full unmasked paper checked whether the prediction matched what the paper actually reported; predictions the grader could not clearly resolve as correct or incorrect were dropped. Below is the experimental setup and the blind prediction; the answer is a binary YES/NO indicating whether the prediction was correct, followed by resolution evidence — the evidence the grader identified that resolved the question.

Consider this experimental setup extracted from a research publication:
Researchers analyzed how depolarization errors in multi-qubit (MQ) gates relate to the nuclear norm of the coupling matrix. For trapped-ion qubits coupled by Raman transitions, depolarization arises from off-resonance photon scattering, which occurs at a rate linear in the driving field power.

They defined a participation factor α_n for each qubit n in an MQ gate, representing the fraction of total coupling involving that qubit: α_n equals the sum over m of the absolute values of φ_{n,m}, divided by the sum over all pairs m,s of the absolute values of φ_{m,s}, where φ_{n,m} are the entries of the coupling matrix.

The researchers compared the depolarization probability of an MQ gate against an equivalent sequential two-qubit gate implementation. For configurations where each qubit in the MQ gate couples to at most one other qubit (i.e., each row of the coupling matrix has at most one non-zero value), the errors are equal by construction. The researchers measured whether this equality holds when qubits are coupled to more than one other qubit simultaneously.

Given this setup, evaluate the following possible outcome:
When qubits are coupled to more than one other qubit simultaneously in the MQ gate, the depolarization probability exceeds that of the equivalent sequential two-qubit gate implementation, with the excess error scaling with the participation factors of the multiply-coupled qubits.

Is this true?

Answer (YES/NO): NO